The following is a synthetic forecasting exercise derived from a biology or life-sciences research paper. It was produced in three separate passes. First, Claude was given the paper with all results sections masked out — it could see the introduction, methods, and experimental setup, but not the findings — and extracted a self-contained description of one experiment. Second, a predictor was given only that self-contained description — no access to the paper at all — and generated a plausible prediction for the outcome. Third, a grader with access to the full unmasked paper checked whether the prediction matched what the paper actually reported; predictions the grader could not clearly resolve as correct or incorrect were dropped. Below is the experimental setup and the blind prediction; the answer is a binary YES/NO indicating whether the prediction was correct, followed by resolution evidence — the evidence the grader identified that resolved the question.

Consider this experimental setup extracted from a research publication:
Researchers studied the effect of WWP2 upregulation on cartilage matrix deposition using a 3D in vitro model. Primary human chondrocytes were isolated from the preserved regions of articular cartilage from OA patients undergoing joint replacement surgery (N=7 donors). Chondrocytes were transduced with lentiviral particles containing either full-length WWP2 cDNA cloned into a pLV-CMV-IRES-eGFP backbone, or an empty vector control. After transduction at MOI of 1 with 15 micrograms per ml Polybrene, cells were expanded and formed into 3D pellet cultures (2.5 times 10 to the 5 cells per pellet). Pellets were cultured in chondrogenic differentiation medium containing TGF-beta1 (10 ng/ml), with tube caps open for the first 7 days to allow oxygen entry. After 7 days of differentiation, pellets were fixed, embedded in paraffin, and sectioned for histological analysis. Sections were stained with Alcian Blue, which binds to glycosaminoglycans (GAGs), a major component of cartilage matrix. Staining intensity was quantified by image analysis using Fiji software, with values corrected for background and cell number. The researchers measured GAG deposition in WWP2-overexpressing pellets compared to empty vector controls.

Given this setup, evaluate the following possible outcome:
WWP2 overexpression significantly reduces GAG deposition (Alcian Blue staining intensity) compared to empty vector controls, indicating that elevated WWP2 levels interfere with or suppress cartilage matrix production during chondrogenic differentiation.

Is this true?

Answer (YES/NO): NO